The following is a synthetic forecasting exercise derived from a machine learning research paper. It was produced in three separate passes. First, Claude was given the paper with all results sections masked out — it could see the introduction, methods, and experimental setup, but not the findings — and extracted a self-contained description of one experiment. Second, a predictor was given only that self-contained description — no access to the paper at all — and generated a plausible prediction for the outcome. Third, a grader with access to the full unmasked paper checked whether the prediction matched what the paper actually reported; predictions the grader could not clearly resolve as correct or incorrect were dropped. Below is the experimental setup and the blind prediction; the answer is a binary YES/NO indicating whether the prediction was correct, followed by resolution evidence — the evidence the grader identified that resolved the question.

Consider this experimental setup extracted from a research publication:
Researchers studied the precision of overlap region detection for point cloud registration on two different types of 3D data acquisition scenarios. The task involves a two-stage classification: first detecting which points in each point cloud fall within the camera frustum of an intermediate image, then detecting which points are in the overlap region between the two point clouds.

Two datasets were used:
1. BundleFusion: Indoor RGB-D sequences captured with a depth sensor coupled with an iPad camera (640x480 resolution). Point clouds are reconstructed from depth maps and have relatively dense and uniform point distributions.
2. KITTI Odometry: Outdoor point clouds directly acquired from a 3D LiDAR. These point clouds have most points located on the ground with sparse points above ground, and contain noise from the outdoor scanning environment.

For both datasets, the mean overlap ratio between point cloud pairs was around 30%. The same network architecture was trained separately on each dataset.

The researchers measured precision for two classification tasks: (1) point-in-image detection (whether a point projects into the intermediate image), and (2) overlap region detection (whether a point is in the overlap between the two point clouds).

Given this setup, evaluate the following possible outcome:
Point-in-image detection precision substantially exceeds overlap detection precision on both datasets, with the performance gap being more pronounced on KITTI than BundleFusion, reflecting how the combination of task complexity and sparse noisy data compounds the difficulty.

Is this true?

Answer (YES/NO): YES